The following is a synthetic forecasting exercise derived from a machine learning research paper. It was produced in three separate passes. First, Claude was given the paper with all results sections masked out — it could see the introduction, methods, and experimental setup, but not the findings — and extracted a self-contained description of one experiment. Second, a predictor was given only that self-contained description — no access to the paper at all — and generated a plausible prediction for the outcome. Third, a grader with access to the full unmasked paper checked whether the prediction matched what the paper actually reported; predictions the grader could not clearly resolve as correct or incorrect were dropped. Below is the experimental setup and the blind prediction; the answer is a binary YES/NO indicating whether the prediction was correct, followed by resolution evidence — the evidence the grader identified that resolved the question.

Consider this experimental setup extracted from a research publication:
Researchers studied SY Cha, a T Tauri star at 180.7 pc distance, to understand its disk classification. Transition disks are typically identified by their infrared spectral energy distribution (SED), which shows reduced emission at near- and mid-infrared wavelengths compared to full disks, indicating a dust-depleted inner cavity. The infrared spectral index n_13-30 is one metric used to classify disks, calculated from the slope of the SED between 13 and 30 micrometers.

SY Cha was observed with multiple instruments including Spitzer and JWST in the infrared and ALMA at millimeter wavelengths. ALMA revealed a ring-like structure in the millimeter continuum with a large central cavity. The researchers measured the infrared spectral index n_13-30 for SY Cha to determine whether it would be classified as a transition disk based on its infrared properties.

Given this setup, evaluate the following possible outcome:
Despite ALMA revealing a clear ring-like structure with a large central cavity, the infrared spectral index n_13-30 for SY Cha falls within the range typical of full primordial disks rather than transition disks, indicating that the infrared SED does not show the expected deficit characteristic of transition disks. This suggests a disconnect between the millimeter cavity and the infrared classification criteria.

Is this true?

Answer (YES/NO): YES